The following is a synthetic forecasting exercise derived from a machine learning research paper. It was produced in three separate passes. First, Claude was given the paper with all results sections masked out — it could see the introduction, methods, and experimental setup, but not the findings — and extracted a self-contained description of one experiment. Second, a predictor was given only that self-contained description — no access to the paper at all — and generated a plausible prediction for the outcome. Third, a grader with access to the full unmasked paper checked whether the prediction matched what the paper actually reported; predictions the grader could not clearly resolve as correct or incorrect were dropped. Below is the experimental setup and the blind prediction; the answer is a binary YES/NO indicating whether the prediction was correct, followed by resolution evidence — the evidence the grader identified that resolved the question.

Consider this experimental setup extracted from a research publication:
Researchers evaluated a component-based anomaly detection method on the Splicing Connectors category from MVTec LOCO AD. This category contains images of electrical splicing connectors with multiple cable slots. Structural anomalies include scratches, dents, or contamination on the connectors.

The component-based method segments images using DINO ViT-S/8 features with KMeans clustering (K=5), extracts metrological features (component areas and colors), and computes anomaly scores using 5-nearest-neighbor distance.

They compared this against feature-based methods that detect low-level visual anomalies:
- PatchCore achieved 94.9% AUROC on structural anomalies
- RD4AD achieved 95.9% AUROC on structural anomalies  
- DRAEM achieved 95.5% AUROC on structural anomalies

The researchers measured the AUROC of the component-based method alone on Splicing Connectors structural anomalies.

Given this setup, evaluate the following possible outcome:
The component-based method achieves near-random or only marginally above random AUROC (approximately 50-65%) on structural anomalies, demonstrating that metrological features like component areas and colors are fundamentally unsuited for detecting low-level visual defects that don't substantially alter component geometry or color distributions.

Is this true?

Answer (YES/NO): NO